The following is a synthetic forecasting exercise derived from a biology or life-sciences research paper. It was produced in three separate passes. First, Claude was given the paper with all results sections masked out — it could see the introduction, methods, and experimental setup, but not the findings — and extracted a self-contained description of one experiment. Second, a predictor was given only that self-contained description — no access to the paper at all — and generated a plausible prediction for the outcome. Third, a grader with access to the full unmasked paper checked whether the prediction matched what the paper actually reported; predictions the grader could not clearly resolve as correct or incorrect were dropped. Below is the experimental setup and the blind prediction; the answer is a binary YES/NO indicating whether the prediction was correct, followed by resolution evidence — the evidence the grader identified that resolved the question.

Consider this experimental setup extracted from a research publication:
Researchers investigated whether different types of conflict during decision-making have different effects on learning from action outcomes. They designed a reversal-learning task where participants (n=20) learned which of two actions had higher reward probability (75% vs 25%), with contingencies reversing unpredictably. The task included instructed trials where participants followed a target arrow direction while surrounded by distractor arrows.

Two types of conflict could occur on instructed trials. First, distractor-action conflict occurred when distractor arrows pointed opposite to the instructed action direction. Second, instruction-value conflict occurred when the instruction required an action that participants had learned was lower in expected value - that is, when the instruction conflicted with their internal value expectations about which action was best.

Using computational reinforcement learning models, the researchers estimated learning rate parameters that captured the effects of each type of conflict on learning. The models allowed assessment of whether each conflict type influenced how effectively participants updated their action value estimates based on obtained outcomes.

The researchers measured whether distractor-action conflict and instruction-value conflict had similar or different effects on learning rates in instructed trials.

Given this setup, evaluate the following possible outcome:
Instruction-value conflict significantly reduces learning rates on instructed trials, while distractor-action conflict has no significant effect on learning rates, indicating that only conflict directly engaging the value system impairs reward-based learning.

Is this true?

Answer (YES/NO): YES